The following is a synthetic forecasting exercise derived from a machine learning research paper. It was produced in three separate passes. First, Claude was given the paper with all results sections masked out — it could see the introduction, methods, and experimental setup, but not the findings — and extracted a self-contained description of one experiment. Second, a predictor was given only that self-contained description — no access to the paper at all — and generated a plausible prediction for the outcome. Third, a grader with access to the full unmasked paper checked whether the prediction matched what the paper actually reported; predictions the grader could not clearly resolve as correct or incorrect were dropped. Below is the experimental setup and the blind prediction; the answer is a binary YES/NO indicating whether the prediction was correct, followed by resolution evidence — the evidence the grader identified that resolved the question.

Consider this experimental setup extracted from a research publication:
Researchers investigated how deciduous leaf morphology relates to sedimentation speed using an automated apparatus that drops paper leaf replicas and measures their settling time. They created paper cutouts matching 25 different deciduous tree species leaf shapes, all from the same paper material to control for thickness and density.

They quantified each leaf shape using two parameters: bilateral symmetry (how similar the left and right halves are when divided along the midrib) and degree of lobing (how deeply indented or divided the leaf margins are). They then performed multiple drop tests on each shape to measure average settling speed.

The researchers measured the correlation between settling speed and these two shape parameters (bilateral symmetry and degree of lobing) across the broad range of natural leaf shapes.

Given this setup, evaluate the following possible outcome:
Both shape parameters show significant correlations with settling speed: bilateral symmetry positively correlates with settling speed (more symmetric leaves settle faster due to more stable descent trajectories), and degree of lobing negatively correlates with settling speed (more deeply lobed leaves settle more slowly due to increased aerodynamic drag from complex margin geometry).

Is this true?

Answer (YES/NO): YES